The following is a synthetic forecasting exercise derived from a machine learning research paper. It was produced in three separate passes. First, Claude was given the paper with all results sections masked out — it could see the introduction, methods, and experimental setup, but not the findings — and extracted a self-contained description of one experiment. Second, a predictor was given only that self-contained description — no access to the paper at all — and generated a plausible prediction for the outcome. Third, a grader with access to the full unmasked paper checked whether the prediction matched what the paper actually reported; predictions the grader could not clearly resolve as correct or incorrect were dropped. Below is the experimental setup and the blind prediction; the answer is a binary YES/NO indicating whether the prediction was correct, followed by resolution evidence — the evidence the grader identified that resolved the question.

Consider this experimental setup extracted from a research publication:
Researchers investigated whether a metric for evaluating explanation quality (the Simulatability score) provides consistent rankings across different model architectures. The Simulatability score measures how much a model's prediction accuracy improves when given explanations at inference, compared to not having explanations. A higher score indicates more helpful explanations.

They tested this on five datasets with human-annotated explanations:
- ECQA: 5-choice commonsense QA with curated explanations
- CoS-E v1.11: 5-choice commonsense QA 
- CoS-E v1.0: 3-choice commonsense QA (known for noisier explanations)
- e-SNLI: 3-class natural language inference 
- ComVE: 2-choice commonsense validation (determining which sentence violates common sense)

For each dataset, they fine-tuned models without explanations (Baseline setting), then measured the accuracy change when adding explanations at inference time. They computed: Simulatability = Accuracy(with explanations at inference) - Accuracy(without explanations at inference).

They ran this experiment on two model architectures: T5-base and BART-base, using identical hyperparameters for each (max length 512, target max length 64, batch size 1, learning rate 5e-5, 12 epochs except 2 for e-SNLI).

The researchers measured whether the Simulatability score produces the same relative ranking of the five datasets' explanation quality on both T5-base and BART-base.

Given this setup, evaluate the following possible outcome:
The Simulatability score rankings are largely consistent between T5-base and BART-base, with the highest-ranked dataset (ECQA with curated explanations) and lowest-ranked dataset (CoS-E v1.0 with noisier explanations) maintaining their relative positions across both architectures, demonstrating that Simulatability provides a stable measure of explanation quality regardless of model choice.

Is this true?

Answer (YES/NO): NO